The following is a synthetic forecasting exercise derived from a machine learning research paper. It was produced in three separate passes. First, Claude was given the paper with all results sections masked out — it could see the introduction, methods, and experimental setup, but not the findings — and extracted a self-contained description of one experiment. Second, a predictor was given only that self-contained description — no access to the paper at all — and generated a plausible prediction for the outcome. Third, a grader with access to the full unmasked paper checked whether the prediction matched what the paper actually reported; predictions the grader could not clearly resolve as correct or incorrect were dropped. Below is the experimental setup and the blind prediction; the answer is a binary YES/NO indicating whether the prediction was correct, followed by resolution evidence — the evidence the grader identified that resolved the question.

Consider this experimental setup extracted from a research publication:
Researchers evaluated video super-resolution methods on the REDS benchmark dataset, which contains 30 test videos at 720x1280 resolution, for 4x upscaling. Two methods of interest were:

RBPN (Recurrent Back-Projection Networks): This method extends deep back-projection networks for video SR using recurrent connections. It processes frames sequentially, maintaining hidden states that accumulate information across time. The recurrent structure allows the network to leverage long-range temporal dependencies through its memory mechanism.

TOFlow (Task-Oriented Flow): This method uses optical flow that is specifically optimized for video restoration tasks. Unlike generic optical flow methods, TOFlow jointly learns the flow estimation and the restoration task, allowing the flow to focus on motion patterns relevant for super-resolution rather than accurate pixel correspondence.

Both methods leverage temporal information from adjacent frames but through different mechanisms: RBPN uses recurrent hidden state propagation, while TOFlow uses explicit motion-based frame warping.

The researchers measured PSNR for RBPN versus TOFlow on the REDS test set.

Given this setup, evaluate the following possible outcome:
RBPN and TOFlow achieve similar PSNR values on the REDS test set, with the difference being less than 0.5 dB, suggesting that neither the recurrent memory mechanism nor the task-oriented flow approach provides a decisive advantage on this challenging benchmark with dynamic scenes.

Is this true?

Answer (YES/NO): NO